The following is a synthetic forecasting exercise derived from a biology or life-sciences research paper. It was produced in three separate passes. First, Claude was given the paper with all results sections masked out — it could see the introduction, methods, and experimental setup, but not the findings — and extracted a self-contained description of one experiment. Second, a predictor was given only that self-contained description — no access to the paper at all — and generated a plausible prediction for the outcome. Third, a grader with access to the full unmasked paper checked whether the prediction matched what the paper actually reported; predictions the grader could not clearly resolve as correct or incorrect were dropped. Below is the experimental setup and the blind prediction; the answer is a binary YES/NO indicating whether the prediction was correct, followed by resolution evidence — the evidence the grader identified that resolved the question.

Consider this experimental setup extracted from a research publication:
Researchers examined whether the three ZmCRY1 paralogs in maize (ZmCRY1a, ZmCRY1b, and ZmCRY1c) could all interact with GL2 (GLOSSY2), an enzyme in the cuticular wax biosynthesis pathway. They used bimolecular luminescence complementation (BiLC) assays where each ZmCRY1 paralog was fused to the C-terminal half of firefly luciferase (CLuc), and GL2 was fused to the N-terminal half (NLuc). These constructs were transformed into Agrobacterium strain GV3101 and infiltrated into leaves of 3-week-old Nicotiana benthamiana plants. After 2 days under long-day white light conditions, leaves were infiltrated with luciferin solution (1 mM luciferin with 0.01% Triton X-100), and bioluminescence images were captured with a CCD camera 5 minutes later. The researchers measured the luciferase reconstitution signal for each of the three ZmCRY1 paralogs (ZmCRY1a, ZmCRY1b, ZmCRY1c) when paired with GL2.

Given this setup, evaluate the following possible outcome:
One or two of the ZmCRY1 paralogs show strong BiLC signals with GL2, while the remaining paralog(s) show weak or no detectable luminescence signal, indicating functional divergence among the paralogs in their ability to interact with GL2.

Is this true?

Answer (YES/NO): NO